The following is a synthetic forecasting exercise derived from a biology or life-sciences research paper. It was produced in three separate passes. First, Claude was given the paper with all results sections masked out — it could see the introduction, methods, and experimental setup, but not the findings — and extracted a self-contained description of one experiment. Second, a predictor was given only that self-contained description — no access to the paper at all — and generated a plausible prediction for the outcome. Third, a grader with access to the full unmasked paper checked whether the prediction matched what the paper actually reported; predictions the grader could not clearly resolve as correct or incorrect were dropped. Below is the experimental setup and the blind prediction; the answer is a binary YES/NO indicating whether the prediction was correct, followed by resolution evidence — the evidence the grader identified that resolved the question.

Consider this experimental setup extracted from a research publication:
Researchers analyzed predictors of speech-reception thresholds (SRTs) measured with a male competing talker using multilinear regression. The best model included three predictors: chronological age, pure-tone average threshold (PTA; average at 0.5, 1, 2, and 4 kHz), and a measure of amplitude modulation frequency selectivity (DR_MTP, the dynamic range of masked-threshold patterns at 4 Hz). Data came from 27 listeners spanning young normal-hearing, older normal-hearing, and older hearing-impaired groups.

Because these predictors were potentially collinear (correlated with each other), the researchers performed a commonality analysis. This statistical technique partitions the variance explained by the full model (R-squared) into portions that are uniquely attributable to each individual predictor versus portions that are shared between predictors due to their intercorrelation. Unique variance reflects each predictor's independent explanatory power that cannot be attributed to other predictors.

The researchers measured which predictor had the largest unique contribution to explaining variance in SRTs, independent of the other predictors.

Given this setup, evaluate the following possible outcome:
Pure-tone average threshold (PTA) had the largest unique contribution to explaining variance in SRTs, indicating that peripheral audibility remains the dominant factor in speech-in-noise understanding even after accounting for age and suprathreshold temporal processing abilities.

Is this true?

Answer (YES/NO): NO